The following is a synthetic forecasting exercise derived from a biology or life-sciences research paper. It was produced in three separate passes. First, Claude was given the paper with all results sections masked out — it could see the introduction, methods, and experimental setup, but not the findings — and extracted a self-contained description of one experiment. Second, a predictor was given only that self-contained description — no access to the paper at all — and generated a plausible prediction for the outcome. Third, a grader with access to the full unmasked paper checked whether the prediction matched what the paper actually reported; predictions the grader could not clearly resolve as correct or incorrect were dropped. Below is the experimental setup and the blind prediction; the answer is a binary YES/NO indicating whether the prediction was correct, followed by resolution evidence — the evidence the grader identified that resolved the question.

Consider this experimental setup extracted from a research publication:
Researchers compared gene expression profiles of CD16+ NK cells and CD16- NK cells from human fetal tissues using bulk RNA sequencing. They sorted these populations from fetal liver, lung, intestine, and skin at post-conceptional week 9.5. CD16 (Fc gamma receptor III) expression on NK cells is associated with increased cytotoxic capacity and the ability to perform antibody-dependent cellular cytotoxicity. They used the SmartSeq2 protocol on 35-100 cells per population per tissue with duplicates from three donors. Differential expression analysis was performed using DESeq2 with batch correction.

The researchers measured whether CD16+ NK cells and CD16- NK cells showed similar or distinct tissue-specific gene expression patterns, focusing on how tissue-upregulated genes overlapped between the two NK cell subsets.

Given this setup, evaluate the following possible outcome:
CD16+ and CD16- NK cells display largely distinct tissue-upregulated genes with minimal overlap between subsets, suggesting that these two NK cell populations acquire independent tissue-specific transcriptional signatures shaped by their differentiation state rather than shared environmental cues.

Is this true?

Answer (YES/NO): YES